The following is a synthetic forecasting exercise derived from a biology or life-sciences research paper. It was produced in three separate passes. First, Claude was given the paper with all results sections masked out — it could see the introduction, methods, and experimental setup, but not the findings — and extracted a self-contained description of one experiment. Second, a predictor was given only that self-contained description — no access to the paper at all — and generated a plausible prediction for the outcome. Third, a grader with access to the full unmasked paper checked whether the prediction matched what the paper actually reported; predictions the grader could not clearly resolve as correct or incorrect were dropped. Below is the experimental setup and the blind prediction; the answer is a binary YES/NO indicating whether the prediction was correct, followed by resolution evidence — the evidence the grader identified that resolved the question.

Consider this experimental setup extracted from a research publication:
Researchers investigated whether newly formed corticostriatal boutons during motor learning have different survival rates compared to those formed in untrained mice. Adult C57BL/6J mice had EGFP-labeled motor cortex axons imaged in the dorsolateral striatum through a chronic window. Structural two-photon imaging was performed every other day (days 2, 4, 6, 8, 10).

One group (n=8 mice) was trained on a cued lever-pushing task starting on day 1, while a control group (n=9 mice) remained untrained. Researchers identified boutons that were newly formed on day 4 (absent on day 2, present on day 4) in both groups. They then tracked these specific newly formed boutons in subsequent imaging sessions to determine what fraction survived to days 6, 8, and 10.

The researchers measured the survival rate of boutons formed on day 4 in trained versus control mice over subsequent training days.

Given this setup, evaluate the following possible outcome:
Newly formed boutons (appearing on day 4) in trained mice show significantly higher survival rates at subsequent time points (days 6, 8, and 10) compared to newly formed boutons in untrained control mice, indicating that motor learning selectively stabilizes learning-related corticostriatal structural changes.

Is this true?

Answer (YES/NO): YES